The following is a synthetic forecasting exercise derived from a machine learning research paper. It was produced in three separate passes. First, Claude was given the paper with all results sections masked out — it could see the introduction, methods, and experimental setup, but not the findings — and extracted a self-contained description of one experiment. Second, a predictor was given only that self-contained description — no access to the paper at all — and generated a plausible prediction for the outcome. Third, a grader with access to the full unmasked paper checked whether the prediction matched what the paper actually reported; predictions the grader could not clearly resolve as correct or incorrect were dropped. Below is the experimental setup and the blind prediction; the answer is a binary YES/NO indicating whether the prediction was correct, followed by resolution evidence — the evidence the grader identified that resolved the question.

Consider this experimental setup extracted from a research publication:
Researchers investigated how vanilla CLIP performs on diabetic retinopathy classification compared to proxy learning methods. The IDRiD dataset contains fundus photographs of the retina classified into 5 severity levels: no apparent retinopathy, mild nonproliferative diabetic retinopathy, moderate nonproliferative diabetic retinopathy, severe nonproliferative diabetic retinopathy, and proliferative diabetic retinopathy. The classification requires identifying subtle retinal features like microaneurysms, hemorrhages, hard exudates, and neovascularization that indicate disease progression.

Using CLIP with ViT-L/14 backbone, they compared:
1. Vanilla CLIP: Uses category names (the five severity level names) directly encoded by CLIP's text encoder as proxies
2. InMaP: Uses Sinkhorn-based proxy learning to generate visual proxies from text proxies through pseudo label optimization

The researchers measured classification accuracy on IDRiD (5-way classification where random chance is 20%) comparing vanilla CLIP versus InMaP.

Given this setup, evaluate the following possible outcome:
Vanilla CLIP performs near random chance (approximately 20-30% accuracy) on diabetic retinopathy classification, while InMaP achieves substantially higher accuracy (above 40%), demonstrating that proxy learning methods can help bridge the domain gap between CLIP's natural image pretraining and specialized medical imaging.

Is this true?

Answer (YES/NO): NO